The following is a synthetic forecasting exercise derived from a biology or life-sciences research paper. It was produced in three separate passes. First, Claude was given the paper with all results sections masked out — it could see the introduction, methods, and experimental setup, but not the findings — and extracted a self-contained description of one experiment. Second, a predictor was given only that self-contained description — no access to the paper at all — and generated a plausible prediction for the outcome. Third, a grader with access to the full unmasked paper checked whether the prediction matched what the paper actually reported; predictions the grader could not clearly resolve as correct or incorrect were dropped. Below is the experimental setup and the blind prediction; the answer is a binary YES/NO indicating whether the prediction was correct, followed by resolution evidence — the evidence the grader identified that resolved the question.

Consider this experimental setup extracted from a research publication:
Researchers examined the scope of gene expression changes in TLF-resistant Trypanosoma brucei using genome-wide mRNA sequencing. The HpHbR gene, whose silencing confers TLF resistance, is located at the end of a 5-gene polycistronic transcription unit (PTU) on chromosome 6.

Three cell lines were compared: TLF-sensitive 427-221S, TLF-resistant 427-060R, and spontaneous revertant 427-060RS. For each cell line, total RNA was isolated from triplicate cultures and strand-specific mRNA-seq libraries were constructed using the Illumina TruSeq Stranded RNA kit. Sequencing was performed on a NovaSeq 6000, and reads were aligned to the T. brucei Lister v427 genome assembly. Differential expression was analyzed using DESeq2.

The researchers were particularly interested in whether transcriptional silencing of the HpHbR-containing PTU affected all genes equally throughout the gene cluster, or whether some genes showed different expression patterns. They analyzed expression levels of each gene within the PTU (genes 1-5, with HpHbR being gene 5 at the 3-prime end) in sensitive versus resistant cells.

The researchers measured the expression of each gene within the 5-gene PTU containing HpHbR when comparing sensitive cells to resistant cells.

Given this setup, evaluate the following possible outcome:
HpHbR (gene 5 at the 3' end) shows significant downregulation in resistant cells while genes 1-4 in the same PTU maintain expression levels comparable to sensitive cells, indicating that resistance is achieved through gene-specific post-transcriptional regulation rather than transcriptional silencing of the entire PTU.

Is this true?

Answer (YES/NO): NO